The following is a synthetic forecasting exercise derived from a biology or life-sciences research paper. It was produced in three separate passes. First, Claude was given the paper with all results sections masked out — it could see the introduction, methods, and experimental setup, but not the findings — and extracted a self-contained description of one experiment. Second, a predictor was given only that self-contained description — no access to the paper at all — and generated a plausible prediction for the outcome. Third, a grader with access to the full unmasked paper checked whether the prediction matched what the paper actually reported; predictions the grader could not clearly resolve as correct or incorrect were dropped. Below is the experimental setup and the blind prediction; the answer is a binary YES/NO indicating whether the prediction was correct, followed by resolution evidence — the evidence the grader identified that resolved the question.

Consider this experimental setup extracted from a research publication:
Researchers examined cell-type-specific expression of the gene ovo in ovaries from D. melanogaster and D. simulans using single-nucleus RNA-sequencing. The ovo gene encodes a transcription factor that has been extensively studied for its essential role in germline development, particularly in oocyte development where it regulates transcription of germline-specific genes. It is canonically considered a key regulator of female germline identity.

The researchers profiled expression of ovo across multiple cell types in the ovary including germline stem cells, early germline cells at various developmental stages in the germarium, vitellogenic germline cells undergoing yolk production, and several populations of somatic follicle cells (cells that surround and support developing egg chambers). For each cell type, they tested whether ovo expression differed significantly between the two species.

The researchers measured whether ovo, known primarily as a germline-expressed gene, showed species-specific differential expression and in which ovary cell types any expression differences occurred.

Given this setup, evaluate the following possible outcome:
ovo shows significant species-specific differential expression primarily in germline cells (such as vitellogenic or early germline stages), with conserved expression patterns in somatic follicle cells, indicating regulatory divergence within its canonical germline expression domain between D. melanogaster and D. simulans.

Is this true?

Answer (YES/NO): NO